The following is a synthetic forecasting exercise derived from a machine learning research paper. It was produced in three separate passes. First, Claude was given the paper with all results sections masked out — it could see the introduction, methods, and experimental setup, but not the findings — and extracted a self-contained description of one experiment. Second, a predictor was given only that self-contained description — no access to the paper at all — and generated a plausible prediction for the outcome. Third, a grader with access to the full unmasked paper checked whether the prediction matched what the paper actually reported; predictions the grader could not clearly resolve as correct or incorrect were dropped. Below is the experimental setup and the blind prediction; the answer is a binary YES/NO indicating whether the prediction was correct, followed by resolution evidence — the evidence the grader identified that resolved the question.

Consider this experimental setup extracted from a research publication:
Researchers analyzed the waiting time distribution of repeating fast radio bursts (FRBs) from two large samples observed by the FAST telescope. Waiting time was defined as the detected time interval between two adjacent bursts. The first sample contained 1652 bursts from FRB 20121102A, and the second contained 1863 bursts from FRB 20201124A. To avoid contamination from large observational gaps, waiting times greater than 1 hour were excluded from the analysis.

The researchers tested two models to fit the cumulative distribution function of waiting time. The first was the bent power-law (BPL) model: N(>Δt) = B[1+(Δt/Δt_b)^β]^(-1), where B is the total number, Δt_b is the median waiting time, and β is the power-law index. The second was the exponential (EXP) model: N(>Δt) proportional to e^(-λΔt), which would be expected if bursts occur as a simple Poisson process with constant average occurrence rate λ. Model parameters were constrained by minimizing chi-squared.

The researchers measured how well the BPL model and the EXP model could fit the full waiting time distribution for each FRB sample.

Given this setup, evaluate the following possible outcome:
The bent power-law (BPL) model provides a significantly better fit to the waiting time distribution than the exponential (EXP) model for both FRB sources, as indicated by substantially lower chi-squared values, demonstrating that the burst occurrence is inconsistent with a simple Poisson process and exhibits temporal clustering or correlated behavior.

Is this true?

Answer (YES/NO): YES